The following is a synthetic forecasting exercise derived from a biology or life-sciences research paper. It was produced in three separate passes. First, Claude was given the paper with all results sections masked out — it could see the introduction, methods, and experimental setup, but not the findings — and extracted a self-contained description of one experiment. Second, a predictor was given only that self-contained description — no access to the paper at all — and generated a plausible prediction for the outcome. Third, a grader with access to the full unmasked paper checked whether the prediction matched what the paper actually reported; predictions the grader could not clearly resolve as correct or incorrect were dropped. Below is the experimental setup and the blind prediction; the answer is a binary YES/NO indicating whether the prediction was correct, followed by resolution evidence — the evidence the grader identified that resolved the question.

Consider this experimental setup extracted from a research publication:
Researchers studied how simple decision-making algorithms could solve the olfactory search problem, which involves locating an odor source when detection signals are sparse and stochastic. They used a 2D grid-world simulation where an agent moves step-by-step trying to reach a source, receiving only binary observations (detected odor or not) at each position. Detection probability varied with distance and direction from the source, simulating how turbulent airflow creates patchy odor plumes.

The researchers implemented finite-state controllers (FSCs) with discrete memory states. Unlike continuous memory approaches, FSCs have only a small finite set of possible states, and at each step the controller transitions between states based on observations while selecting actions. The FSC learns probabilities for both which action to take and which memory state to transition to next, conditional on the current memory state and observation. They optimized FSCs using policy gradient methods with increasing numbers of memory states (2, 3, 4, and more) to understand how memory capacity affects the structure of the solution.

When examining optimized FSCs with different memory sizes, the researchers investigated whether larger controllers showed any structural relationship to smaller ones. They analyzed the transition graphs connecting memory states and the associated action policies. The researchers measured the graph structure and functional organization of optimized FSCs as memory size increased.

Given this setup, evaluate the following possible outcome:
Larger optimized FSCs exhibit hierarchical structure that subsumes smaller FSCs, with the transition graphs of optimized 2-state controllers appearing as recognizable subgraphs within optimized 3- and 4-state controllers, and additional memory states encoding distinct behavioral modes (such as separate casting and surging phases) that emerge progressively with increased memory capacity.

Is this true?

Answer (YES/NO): NO